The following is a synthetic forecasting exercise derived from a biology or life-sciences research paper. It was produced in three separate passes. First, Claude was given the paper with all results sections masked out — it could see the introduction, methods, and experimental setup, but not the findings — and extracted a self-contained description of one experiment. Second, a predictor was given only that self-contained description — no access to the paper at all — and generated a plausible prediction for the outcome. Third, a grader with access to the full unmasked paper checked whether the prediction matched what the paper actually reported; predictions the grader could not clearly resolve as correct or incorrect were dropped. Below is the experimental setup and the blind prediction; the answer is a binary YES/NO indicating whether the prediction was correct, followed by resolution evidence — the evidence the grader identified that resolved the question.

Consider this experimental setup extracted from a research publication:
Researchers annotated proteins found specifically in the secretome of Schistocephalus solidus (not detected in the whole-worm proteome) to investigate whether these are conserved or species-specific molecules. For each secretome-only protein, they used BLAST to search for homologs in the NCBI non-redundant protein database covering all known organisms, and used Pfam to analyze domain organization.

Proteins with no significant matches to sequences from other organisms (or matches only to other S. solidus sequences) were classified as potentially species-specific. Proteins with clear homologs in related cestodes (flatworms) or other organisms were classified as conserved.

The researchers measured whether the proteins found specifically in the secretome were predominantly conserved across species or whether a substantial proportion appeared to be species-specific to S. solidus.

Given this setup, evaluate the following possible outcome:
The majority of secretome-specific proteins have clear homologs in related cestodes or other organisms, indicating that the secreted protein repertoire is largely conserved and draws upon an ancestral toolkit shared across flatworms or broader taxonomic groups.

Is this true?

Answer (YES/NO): NO